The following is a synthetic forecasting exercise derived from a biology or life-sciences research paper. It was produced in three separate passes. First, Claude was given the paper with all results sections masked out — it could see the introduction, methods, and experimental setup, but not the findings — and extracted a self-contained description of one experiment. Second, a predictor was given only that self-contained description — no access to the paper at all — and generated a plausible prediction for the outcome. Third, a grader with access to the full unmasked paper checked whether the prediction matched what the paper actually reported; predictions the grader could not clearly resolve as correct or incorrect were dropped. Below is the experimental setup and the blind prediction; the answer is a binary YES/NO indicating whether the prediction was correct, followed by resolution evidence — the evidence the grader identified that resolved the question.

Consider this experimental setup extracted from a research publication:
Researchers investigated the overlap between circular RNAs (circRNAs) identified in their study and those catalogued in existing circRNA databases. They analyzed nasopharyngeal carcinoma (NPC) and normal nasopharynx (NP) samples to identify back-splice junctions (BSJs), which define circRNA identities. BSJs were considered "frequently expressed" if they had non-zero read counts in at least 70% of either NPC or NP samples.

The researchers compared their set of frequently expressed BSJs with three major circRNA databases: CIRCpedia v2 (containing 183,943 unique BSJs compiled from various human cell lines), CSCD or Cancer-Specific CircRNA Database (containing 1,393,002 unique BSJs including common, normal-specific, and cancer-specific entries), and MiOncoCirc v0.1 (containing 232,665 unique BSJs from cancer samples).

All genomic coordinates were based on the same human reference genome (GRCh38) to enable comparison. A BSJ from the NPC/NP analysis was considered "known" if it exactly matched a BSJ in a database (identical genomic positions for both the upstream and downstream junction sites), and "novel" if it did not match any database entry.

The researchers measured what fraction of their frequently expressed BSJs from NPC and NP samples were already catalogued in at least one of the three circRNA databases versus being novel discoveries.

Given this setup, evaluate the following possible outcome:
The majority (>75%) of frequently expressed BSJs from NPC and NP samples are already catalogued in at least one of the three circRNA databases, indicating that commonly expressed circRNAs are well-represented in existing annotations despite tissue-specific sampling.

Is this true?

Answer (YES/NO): YES